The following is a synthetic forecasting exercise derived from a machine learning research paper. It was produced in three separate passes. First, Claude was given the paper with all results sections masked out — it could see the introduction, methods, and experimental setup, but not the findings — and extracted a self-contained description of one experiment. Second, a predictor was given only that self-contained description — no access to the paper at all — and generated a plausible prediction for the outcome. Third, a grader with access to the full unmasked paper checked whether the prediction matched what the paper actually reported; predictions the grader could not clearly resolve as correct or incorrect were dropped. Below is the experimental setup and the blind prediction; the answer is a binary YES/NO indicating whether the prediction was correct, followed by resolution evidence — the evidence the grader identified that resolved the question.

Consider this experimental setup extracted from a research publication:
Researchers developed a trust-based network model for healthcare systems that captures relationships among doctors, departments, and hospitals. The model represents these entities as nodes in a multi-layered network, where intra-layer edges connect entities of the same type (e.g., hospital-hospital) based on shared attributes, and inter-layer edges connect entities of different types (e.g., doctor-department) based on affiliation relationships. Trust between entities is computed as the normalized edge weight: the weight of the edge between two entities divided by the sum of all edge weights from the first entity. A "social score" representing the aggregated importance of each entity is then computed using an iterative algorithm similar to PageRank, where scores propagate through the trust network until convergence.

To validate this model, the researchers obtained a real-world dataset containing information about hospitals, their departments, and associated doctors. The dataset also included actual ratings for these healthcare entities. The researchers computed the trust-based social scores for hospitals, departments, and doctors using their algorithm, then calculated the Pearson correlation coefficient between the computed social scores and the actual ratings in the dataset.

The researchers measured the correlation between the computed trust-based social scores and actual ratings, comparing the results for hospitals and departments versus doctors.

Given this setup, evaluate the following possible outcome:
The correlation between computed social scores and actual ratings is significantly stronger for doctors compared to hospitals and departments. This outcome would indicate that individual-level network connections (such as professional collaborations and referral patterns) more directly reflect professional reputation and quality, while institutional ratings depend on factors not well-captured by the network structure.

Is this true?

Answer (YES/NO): NO